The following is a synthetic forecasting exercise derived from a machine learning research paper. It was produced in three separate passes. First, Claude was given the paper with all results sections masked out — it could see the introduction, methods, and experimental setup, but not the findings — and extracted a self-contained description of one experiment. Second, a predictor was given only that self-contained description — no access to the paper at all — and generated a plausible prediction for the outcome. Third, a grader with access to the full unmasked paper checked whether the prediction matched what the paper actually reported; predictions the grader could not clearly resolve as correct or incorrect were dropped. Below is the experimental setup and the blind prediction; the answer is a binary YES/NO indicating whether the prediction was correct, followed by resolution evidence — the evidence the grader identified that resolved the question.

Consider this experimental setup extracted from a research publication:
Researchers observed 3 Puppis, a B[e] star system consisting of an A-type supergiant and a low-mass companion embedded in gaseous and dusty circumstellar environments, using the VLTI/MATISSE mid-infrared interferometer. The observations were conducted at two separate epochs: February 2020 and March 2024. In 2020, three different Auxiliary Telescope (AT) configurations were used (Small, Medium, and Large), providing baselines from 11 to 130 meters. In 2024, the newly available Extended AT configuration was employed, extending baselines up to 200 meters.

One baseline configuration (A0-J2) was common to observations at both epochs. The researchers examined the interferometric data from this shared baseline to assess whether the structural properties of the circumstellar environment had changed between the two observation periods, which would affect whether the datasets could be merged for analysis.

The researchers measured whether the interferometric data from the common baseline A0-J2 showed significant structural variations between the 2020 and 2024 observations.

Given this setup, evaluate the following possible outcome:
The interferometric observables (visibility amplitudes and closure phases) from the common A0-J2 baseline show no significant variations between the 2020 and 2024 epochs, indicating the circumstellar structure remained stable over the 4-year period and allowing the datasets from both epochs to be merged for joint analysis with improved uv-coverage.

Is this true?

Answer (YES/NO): YES